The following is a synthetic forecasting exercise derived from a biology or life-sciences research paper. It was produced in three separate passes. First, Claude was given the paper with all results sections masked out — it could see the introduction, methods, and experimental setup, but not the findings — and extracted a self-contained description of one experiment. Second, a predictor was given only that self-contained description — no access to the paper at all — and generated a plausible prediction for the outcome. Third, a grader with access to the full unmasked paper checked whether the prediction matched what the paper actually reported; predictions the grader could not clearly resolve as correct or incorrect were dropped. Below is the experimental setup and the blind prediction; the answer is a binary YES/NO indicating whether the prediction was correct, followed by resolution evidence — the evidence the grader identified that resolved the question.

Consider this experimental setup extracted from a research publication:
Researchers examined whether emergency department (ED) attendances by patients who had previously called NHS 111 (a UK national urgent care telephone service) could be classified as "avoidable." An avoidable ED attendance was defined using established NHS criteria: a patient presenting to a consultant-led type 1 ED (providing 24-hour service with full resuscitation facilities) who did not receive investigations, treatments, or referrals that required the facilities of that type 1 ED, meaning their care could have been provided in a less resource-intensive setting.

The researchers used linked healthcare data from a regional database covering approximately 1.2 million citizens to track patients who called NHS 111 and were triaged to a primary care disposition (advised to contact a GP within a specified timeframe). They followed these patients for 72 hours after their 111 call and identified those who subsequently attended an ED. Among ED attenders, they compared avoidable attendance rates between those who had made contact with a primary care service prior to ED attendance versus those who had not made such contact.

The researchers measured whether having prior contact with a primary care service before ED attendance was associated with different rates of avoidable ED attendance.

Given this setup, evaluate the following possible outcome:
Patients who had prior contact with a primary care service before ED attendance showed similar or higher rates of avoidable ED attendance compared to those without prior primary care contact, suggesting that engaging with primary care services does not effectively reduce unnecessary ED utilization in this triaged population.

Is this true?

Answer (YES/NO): YES